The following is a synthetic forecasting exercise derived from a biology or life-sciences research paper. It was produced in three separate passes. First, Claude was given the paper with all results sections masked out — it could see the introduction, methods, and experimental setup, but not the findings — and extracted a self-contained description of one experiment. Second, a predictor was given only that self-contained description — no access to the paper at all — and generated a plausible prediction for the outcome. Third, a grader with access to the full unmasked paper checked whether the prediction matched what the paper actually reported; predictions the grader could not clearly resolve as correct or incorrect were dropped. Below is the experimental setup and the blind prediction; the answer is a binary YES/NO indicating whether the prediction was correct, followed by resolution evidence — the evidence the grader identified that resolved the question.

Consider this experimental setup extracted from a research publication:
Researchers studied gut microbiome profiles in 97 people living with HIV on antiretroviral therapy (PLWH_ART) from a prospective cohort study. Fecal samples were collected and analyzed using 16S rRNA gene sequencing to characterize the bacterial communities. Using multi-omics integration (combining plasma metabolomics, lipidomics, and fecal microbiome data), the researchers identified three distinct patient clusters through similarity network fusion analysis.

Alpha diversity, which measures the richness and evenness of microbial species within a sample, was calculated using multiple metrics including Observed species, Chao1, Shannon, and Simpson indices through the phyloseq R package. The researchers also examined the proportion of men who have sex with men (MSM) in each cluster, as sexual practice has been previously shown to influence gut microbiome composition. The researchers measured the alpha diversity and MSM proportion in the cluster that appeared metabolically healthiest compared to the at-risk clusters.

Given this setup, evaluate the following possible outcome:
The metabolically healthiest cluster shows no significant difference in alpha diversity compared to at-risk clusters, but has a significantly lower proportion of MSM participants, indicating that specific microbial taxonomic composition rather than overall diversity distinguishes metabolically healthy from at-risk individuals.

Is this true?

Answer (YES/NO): NO